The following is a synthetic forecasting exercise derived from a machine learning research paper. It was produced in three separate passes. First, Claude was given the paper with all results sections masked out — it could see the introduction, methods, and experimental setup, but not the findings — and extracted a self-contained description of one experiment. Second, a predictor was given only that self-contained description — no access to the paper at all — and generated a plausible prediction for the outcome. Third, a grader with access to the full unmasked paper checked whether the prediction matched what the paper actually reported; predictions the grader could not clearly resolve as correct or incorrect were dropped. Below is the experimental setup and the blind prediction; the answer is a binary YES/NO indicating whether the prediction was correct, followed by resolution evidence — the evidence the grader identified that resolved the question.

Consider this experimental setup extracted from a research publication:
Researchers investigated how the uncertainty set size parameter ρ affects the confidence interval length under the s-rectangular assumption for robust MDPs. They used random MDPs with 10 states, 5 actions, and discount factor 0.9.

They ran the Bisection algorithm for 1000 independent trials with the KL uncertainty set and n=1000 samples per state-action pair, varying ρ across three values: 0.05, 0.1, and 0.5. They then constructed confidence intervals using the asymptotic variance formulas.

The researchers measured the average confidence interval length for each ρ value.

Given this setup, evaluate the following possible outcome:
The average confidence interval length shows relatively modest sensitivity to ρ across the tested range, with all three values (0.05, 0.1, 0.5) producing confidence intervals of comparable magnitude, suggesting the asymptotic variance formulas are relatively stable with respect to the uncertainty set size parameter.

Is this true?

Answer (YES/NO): NO